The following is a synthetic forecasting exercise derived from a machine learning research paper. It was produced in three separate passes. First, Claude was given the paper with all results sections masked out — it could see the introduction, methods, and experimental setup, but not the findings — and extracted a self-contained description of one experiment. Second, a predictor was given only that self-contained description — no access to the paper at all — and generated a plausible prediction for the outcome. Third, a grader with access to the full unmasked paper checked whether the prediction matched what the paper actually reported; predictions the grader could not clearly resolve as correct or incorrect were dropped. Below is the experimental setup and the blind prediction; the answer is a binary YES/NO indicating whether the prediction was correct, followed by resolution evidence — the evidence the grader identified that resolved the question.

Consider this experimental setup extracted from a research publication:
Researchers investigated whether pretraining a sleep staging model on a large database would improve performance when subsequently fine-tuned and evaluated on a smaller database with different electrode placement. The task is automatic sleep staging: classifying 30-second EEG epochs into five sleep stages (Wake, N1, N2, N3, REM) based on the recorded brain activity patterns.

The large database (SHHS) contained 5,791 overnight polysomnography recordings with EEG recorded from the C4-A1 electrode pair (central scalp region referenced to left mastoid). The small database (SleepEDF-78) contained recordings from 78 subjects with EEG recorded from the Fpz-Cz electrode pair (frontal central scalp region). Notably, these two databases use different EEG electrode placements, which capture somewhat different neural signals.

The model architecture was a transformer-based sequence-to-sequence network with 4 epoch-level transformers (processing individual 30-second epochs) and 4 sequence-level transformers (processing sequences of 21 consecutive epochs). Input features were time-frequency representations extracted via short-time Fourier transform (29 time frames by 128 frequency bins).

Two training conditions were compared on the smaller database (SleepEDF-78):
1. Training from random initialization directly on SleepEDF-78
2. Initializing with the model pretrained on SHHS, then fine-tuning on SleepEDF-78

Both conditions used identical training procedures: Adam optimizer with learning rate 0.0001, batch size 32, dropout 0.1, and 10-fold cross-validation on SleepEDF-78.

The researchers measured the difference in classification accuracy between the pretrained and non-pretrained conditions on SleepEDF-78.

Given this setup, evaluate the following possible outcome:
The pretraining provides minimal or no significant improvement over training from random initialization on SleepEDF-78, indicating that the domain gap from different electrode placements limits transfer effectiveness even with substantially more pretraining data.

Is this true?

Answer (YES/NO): NO